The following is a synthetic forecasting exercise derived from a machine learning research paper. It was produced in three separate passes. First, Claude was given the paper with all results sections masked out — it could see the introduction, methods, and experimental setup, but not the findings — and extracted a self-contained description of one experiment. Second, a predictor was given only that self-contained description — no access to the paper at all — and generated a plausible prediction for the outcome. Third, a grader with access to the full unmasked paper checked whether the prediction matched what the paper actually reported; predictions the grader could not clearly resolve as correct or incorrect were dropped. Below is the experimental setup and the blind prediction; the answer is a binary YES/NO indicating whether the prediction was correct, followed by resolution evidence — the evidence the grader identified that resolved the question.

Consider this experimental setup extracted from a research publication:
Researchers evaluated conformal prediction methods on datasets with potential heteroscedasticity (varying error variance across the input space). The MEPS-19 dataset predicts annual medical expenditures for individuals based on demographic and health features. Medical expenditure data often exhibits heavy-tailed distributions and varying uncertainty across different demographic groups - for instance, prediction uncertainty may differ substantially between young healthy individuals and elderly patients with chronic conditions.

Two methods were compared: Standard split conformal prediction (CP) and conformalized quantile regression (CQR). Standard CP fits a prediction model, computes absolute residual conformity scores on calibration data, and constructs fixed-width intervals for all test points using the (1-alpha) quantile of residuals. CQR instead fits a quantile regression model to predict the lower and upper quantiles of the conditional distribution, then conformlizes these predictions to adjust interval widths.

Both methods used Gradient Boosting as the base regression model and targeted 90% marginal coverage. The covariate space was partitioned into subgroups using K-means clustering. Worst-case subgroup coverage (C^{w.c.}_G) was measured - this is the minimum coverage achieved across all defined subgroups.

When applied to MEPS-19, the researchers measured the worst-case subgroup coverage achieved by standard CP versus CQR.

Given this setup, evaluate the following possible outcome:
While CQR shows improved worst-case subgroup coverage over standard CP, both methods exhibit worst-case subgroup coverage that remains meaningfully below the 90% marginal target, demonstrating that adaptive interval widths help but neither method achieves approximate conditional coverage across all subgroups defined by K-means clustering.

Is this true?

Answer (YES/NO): YES